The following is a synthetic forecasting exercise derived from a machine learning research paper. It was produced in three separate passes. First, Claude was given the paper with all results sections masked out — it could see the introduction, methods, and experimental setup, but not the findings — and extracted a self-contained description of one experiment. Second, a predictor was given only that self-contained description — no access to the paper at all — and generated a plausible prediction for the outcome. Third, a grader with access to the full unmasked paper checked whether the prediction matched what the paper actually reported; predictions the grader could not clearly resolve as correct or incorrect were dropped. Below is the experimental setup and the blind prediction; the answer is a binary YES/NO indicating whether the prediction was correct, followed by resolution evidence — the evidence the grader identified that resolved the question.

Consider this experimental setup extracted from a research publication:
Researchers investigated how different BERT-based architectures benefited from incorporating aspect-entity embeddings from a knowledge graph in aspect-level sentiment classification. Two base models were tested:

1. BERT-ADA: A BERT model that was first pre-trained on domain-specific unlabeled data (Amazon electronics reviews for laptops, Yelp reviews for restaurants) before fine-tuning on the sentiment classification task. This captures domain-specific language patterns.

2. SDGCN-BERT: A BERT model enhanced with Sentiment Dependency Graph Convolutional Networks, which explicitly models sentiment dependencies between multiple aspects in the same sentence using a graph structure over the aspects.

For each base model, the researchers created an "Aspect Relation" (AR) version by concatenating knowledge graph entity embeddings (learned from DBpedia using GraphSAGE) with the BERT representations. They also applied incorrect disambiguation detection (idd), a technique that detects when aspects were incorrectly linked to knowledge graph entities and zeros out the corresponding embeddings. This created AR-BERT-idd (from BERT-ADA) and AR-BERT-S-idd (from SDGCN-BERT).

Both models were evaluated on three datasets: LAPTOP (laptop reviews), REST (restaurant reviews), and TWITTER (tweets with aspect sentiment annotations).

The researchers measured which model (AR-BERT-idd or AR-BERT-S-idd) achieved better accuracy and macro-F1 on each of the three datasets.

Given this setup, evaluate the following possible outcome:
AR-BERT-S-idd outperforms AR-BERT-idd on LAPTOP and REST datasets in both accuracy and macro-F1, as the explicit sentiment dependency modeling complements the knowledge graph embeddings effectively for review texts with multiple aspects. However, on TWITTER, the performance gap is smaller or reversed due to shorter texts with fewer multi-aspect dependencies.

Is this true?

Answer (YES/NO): NO